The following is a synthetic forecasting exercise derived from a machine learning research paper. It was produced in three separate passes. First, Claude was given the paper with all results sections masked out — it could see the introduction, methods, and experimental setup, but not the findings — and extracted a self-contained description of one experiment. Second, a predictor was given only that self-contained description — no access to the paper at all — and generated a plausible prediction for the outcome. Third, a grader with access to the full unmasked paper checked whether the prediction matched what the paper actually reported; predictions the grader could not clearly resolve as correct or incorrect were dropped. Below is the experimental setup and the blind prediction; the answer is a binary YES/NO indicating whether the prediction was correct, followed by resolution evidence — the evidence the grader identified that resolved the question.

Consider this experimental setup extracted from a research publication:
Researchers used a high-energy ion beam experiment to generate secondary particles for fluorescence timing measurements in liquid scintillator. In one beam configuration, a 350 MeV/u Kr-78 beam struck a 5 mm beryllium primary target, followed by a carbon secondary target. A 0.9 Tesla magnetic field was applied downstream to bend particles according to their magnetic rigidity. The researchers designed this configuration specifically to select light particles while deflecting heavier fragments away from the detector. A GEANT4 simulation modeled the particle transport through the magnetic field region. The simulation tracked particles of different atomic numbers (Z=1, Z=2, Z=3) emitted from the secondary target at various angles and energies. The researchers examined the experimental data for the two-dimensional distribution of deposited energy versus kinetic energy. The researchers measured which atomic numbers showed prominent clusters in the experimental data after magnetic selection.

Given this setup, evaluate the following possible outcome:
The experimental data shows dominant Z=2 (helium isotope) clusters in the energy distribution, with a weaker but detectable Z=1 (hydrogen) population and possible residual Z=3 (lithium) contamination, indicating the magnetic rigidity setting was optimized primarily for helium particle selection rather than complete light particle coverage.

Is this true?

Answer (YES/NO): NO